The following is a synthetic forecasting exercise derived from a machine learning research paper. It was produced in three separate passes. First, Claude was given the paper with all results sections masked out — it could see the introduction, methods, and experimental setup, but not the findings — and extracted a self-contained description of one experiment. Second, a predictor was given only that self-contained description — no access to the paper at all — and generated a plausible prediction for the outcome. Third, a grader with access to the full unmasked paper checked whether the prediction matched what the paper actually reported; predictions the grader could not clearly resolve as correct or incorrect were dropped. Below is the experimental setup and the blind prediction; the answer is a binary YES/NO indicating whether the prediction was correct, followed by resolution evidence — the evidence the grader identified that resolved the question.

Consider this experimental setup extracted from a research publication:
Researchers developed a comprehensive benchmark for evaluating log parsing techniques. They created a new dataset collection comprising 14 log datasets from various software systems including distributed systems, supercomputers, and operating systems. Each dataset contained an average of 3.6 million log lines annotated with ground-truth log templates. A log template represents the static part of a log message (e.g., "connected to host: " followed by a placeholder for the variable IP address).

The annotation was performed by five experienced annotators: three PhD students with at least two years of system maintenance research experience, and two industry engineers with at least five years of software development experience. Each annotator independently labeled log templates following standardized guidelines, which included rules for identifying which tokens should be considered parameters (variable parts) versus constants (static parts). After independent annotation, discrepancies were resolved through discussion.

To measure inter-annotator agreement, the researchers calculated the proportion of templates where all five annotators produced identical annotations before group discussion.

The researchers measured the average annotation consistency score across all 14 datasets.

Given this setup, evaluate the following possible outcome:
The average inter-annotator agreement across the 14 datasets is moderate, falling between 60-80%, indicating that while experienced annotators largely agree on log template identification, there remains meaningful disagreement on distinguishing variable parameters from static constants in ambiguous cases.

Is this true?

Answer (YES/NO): NO